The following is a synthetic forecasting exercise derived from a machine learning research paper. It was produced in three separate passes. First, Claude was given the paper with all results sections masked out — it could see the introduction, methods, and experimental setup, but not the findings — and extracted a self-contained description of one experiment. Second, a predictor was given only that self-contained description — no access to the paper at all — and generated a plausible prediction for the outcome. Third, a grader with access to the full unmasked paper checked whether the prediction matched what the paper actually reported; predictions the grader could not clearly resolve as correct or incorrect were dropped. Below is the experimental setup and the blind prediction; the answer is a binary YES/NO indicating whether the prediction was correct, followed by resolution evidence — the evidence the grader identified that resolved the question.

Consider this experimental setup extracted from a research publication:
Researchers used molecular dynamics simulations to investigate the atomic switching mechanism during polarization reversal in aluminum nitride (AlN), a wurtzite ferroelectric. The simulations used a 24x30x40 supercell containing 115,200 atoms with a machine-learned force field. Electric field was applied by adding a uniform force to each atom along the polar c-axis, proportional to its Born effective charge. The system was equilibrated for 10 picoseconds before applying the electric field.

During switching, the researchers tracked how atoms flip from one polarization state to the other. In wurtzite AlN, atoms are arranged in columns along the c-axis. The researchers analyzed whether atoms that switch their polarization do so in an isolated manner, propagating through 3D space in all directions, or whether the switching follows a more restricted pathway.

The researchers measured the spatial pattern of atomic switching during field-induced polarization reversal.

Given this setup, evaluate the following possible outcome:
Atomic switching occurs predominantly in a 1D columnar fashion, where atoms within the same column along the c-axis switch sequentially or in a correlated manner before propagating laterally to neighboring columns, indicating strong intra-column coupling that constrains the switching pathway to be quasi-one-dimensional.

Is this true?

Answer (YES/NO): YES